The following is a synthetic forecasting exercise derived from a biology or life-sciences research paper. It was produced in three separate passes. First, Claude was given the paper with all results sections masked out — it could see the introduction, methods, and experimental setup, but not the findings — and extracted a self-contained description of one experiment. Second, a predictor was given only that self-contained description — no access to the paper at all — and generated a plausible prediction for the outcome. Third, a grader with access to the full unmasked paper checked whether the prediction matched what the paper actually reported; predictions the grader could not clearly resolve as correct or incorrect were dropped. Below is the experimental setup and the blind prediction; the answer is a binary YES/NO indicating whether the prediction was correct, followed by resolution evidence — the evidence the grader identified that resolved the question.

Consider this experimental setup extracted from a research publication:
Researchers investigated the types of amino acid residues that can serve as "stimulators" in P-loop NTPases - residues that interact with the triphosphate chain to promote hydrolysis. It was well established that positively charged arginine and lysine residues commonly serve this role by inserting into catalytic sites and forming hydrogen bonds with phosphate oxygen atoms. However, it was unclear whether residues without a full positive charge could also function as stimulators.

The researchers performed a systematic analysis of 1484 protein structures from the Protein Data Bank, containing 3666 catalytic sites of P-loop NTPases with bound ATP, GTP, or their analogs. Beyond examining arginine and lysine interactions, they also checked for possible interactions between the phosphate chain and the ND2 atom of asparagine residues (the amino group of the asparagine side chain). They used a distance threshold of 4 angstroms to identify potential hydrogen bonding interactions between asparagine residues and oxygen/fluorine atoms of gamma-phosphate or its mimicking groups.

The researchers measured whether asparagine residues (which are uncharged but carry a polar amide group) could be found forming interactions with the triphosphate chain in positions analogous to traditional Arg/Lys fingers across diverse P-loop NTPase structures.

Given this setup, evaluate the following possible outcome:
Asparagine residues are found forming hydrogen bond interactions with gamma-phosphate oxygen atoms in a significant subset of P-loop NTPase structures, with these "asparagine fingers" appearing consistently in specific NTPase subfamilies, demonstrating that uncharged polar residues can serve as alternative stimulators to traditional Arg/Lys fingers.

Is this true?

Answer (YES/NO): YES